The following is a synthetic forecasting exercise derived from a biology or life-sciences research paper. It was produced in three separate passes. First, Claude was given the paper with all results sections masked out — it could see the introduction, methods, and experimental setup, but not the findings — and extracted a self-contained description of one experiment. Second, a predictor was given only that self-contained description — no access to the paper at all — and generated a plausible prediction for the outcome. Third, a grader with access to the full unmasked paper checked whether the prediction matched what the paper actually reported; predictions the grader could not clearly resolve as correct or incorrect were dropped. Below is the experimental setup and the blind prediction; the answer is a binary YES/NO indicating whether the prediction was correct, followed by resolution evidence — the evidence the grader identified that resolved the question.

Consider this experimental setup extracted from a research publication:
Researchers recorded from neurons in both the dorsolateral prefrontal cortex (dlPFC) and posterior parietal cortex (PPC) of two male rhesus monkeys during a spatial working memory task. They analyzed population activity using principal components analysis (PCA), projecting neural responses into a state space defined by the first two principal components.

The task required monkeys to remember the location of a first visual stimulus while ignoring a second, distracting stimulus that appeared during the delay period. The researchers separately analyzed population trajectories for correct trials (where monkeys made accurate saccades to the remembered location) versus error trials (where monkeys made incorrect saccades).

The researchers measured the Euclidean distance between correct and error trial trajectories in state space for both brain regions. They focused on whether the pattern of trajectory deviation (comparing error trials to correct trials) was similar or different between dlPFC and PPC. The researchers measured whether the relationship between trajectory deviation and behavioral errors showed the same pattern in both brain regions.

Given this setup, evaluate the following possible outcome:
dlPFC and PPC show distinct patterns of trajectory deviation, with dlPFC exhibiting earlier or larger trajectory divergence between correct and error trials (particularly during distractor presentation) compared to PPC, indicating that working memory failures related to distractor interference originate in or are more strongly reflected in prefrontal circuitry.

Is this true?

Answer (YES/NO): NO